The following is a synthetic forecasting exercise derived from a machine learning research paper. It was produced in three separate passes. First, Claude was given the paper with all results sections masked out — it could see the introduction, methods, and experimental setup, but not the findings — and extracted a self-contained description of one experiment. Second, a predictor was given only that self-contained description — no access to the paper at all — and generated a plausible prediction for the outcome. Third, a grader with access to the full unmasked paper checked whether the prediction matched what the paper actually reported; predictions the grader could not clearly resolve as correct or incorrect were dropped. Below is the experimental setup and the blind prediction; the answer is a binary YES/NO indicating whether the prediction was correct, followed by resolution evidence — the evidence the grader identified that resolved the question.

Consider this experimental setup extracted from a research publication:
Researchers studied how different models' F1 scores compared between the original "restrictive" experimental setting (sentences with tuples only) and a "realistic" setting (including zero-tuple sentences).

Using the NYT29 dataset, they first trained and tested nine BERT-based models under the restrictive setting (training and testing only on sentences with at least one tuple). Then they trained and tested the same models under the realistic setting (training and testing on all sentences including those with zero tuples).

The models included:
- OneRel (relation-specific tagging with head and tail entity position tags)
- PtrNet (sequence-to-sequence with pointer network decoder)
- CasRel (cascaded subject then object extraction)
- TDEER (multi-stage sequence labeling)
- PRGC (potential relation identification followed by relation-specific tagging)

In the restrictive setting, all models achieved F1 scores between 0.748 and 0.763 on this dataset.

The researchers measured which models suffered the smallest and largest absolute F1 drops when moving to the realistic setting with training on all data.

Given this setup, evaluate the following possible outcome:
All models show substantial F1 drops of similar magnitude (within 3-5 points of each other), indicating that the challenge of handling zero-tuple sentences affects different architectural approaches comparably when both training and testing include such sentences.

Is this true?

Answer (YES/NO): NO